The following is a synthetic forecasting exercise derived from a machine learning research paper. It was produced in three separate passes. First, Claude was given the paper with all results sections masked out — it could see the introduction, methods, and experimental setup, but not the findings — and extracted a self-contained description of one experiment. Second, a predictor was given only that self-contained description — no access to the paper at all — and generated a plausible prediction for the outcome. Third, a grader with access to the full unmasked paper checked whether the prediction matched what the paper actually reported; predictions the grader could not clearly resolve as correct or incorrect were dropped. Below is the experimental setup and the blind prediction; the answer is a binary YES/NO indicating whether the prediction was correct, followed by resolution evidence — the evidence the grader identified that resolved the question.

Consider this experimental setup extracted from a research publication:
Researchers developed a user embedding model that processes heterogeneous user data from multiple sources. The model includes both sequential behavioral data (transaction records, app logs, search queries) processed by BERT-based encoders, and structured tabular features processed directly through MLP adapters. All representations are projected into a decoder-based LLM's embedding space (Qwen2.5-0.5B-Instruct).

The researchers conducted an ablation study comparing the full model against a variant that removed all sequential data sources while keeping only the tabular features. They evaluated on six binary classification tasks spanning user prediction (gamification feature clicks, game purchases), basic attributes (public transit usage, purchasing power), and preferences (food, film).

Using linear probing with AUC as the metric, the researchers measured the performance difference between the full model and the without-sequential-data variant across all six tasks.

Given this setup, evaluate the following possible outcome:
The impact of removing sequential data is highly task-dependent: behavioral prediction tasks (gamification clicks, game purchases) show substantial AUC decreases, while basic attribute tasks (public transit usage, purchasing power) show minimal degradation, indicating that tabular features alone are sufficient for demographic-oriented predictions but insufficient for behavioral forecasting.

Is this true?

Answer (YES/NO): NO